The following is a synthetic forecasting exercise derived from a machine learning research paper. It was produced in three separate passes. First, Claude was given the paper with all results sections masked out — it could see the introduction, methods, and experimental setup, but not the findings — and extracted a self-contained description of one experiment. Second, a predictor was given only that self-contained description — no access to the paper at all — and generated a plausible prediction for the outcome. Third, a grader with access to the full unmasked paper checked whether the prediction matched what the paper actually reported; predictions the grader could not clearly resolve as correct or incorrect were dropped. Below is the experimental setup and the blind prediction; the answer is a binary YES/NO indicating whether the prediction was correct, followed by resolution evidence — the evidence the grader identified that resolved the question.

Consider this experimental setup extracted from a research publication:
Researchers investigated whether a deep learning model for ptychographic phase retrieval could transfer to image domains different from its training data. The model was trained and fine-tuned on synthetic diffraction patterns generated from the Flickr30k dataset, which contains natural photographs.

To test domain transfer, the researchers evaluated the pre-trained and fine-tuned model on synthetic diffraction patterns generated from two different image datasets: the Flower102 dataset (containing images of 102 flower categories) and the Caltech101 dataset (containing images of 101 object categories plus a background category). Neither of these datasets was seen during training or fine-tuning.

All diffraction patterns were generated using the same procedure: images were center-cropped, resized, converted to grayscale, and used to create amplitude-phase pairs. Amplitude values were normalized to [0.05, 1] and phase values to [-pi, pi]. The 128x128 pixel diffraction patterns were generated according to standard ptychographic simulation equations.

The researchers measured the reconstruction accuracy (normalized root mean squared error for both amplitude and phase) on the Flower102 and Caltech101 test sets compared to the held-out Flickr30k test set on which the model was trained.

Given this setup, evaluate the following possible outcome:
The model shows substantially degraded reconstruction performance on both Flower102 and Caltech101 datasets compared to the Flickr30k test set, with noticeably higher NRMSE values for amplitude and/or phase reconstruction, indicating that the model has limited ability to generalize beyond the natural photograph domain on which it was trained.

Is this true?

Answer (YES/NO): NO